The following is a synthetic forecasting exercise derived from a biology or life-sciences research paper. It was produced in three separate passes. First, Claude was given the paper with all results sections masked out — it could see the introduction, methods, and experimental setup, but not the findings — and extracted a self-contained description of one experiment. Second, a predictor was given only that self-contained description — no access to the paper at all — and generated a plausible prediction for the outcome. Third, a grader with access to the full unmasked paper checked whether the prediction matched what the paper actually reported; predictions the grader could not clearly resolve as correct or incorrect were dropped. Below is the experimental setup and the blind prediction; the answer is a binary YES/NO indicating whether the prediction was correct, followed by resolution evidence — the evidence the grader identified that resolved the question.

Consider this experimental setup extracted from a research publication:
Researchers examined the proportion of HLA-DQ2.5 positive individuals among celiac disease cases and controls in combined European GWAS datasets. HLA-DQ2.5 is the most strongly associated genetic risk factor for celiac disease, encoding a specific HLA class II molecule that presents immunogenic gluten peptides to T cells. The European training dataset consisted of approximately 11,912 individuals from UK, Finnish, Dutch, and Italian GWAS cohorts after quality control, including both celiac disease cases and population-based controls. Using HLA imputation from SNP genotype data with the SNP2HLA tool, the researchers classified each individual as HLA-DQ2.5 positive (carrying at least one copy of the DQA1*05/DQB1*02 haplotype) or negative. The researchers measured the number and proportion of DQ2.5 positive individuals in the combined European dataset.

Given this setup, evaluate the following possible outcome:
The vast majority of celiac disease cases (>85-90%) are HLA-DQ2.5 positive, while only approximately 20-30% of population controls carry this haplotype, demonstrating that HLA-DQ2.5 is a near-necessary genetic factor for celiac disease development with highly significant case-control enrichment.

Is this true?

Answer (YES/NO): NO